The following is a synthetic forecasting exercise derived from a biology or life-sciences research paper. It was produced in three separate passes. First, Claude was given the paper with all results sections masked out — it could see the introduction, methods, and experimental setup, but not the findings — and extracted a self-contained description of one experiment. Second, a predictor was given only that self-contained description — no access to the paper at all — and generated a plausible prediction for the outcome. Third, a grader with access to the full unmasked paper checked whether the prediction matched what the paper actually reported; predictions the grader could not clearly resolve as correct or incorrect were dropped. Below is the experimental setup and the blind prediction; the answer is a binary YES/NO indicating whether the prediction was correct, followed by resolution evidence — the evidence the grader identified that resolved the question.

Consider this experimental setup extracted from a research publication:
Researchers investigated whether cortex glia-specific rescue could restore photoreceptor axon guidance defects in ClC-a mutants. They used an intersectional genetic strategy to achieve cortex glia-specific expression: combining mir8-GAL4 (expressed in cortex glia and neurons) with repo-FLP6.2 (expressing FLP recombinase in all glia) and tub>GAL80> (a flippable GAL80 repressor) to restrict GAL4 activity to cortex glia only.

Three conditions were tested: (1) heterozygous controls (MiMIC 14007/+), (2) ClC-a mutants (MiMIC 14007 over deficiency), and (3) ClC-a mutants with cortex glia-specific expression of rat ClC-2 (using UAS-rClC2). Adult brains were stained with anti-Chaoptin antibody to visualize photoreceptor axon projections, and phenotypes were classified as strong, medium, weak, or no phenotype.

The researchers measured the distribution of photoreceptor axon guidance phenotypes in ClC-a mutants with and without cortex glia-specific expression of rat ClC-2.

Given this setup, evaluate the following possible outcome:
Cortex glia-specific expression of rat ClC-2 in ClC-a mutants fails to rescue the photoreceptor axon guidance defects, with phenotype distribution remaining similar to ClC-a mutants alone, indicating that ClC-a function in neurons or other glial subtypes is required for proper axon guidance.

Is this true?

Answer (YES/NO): NO